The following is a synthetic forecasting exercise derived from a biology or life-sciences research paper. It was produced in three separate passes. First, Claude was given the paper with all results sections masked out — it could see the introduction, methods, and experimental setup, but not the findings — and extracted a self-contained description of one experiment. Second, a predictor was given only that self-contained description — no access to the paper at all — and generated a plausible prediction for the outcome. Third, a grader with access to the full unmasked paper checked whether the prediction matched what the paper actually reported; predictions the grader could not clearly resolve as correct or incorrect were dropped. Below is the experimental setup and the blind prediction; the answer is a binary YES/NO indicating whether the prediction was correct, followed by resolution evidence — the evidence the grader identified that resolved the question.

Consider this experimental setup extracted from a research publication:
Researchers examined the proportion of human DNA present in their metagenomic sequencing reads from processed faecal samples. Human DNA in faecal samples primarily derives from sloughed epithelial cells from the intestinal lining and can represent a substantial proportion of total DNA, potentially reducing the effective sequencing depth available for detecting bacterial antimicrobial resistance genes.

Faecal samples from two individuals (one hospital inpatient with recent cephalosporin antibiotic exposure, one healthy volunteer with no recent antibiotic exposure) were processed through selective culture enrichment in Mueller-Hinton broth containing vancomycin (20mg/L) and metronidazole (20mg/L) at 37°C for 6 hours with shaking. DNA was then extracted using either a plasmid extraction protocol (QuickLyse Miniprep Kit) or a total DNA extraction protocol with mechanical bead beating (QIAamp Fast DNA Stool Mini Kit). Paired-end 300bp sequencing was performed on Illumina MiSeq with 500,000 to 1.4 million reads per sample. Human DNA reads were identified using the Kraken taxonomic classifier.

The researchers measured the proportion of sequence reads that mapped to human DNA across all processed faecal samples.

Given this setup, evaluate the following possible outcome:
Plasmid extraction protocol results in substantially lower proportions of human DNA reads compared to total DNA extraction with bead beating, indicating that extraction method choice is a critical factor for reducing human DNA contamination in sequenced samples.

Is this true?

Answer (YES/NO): NO